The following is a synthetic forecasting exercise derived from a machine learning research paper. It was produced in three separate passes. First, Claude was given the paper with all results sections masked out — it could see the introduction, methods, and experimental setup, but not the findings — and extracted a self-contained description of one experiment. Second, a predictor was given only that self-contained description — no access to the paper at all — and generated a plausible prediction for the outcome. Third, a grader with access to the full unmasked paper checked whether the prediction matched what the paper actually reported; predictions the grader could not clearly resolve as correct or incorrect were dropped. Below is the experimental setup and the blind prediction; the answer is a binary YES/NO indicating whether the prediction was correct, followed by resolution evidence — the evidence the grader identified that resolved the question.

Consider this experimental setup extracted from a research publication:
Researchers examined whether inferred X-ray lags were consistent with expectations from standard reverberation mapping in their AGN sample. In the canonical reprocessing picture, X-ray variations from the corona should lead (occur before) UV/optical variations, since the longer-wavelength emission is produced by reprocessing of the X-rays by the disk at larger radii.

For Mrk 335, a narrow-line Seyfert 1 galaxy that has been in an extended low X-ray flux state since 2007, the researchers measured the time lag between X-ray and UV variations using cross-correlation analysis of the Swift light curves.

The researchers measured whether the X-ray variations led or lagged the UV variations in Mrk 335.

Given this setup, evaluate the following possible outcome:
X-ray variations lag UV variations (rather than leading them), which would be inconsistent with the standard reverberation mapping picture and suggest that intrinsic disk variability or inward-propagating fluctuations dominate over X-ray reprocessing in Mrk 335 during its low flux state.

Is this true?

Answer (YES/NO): YES